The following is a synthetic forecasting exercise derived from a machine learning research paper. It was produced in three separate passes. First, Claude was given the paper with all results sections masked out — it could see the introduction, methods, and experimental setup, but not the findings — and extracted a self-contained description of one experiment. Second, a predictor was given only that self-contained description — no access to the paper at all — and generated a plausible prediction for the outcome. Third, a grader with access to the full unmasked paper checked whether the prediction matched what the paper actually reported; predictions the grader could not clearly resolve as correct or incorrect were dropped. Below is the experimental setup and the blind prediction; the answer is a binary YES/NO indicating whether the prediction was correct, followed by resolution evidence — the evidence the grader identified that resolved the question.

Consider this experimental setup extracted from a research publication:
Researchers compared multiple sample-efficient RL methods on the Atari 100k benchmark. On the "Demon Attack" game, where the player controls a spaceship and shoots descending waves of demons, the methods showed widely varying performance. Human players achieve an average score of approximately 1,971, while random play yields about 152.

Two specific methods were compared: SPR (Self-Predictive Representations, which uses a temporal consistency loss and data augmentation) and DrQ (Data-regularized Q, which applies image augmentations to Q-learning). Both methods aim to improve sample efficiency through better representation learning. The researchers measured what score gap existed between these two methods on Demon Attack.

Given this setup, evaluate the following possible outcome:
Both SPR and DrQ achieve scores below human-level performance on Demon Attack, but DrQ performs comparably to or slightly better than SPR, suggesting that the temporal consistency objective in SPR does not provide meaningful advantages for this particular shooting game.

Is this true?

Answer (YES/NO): NO